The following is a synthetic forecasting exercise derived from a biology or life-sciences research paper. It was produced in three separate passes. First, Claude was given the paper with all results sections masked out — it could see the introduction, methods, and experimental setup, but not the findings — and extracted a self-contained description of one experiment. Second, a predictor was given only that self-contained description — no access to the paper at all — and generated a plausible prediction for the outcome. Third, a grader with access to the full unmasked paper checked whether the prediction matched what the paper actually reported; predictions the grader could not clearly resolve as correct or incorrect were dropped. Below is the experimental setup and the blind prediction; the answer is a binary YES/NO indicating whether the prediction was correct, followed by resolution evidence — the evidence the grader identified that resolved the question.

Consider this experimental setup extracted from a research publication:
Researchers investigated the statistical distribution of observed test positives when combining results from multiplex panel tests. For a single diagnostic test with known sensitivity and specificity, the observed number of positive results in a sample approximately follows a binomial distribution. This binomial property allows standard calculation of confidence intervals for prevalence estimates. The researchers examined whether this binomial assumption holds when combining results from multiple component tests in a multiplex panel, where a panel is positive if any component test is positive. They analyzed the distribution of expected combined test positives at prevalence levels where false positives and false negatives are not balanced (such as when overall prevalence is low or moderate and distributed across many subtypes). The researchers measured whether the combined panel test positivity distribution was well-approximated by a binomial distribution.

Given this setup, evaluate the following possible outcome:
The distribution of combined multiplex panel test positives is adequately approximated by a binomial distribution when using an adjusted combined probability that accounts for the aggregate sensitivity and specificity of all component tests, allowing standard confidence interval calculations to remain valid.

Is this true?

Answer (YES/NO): NO